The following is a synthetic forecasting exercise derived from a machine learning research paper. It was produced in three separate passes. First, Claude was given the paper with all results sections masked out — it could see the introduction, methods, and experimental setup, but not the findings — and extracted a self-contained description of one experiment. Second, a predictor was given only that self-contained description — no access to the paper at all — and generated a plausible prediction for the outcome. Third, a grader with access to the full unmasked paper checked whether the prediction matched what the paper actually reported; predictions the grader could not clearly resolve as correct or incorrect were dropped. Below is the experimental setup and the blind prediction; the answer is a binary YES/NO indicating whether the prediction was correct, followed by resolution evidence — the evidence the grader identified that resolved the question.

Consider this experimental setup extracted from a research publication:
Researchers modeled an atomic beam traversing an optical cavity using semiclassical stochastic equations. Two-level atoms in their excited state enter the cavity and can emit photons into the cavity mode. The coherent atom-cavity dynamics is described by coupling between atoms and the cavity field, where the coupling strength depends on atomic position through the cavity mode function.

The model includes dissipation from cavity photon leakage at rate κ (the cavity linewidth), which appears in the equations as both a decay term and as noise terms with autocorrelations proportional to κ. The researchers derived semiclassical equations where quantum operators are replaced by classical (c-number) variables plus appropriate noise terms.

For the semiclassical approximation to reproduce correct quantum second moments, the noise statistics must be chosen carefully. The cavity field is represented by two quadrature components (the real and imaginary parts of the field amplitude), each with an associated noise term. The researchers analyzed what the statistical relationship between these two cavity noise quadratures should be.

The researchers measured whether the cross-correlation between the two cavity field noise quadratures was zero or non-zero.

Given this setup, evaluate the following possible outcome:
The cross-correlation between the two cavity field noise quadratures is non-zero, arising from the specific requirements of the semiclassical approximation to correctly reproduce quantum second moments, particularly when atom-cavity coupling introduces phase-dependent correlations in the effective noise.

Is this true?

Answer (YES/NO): NO